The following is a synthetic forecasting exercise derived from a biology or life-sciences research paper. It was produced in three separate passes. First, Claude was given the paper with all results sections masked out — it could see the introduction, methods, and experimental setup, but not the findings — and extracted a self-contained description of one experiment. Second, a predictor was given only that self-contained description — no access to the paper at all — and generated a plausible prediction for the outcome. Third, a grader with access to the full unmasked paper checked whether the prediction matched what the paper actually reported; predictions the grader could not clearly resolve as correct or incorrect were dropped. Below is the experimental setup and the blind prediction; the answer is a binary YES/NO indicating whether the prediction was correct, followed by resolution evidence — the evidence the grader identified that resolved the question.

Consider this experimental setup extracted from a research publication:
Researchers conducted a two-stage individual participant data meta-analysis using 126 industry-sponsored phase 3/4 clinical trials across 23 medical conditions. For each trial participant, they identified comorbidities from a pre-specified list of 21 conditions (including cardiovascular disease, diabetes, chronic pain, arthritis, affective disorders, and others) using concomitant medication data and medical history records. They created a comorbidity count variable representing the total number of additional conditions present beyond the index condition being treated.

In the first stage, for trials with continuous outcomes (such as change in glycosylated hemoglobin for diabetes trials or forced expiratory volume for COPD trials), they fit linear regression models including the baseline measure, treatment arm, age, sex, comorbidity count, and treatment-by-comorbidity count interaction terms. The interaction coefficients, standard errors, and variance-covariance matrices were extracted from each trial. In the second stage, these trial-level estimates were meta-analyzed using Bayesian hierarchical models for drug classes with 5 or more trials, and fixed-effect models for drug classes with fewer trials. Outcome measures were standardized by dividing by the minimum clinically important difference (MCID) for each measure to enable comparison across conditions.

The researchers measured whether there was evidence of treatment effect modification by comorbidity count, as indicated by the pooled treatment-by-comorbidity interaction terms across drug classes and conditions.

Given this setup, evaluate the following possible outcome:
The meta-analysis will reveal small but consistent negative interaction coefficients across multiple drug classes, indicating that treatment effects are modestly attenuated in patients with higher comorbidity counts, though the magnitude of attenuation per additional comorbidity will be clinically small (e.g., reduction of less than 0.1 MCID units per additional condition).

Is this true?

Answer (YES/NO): NO